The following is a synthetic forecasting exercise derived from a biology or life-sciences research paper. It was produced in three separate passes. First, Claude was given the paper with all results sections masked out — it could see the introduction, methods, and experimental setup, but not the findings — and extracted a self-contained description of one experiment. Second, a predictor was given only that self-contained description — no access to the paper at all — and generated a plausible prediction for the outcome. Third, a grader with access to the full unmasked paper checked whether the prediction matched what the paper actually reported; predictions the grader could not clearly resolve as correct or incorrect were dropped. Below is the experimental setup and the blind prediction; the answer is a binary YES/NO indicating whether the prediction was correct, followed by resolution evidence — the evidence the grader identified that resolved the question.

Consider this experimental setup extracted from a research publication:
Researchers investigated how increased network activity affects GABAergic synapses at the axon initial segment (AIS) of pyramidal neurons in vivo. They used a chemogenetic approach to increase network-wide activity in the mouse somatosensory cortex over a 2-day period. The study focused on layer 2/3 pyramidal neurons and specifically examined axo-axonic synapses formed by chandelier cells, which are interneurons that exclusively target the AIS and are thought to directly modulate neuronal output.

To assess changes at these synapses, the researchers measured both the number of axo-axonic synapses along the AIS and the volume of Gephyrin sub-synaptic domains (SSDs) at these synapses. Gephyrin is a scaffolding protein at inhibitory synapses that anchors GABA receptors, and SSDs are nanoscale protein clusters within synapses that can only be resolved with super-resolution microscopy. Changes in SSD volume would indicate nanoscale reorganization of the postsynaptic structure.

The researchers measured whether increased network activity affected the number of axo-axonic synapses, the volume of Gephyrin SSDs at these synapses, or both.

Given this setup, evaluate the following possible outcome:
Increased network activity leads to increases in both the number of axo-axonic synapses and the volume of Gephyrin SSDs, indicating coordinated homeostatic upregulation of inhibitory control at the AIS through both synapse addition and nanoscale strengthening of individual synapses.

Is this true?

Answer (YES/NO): NO